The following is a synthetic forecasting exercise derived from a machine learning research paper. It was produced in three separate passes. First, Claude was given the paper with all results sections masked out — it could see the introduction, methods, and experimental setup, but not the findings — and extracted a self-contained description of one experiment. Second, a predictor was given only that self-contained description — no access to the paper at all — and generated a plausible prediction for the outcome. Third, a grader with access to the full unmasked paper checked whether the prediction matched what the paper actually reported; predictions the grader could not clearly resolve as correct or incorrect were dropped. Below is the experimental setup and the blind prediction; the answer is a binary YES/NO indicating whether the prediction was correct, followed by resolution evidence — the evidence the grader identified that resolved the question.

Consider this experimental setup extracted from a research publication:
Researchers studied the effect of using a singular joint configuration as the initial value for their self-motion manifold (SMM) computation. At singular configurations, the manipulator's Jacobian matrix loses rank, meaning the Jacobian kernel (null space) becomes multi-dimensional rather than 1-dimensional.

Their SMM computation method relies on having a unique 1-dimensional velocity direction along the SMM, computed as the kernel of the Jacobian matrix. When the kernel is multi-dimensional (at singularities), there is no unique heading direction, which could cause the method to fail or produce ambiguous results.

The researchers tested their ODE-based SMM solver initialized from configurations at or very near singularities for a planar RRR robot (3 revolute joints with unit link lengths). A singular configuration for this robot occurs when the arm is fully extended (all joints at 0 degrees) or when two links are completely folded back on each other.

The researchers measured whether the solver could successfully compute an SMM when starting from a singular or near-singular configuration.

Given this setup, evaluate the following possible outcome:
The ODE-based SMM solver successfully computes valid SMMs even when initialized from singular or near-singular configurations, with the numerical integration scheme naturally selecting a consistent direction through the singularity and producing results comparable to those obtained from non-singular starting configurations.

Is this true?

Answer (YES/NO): NO